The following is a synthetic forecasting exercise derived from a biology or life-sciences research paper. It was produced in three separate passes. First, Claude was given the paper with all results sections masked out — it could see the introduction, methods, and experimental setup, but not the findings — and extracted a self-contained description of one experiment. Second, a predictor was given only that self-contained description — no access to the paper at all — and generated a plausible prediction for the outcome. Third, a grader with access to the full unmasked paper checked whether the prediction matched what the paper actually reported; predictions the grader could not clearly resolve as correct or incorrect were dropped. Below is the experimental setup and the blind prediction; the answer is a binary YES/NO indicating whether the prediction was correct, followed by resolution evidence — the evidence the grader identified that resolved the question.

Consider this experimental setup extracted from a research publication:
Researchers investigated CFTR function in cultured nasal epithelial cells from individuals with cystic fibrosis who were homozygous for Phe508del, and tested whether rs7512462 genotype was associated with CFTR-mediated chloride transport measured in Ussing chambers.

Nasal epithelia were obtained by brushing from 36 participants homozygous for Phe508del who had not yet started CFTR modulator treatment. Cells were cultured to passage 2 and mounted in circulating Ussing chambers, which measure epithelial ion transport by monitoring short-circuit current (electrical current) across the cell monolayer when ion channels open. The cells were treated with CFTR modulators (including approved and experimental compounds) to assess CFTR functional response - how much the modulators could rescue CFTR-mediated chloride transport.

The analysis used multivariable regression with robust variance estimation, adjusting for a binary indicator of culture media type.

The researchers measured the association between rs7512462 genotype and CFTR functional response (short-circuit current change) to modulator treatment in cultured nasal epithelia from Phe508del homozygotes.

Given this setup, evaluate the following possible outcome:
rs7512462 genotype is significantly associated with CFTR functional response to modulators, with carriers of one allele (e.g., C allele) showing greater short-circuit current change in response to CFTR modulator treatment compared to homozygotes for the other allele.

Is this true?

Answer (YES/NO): NO